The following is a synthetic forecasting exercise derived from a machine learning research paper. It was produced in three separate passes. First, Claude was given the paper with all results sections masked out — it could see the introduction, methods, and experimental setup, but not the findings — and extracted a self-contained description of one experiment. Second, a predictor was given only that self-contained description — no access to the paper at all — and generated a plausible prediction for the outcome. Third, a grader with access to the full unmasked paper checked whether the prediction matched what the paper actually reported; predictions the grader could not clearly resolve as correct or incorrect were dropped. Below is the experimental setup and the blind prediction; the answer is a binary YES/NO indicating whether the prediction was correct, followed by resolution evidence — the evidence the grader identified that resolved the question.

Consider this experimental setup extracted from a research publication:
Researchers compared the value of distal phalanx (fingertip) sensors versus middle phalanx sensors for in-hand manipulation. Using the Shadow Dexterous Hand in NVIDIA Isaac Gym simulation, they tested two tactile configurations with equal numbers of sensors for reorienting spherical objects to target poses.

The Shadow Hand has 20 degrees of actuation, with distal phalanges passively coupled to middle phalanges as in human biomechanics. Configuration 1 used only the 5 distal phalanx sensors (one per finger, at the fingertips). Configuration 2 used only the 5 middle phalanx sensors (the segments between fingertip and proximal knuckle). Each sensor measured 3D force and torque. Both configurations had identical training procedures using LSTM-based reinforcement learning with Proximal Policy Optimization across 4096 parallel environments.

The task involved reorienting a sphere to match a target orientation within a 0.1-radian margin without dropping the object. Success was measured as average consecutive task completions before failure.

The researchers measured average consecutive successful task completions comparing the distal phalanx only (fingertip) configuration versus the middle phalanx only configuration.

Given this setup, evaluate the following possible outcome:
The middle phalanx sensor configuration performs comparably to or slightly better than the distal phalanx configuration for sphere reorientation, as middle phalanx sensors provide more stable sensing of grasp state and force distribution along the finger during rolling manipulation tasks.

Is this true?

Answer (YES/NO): NO